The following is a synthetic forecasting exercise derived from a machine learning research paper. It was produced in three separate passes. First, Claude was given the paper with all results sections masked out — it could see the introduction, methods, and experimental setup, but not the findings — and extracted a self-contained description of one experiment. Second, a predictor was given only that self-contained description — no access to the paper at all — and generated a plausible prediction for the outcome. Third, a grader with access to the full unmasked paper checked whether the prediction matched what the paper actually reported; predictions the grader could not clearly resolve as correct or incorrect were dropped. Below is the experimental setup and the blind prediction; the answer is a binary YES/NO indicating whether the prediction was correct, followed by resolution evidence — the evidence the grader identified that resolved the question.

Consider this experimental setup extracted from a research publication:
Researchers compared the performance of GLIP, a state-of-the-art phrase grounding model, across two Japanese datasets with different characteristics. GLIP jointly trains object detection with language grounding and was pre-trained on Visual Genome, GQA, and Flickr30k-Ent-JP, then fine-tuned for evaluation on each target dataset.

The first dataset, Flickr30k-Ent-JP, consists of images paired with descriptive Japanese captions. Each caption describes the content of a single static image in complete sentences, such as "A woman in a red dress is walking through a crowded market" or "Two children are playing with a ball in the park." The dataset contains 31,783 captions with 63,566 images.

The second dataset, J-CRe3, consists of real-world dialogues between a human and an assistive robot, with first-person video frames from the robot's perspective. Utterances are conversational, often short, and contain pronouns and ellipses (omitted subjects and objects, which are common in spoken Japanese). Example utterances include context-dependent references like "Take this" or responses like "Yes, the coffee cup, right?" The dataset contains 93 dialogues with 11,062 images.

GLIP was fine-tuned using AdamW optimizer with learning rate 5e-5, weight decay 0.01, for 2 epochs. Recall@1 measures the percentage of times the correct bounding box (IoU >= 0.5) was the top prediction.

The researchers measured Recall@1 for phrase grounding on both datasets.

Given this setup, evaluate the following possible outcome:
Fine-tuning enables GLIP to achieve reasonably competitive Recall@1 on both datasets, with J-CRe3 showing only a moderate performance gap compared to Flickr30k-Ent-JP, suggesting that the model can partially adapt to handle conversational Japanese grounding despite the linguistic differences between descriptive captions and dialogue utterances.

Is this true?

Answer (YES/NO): NO